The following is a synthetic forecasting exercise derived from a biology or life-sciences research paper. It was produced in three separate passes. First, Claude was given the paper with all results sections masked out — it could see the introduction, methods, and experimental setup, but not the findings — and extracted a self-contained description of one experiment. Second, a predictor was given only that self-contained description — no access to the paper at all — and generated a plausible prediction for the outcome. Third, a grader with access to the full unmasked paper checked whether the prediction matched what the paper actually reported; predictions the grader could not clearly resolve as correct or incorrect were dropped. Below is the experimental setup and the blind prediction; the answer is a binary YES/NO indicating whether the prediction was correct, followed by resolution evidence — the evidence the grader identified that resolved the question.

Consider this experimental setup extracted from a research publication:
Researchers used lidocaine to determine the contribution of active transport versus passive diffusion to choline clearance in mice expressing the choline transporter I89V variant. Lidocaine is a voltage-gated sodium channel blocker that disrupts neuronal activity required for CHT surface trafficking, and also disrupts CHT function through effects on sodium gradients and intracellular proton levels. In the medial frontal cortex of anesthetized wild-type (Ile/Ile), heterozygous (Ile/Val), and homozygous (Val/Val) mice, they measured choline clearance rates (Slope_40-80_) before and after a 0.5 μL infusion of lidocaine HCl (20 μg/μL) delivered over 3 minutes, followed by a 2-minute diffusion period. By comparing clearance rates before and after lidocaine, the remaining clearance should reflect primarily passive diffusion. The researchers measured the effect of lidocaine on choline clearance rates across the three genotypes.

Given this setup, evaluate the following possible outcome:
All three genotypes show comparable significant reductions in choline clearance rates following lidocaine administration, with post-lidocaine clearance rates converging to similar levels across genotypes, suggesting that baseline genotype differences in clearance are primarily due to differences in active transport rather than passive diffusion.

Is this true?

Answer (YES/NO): NO